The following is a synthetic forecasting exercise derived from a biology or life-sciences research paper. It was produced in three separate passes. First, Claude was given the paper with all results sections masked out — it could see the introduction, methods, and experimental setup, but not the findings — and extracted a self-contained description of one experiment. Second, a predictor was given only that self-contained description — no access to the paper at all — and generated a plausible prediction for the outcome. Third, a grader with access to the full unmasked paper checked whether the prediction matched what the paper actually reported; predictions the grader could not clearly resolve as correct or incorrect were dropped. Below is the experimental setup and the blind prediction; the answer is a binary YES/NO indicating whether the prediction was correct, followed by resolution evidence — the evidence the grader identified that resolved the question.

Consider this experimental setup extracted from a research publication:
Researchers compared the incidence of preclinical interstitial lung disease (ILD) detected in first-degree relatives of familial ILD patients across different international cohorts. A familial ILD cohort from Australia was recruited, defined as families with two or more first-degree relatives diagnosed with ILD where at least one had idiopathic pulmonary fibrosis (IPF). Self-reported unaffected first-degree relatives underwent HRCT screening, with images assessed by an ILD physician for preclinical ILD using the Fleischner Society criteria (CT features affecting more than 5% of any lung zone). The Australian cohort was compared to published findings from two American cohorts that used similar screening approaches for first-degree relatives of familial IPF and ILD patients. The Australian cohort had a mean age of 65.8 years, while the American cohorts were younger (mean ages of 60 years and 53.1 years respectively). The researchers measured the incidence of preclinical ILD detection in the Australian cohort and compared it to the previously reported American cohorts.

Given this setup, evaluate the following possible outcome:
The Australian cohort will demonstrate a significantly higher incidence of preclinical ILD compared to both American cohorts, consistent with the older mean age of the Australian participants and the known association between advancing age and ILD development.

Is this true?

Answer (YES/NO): YES